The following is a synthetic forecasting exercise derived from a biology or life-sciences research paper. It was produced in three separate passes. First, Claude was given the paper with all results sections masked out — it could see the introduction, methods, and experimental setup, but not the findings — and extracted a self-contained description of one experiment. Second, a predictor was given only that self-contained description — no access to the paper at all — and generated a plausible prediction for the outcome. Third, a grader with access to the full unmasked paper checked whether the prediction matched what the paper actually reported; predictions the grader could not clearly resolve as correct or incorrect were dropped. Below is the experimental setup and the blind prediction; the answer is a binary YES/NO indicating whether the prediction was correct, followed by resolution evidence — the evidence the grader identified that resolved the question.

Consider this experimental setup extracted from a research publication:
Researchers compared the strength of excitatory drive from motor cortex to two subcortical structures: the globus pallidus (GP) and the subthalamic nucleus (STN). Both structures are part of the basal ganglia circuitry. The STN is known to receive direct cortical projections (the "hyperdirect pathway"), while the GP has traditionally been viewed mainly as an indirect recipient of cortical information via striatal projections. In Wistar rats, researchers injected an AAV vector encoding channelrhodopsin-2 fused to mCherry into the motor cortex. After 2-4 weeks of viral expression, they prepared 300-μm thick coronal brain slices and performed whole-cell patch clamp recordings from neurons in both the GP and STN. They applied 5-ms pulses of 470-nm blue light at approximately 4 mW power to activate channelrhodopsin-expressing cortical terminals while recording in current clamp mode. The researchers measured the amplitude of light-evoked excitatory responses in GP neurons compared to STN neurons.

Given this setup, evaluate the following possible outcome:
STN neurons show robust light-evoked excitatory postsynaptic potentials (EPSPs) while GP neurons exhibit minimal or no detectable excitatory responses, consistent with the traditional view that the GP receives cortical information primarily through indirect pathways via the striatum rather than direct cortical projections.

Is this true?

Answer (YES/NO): NO